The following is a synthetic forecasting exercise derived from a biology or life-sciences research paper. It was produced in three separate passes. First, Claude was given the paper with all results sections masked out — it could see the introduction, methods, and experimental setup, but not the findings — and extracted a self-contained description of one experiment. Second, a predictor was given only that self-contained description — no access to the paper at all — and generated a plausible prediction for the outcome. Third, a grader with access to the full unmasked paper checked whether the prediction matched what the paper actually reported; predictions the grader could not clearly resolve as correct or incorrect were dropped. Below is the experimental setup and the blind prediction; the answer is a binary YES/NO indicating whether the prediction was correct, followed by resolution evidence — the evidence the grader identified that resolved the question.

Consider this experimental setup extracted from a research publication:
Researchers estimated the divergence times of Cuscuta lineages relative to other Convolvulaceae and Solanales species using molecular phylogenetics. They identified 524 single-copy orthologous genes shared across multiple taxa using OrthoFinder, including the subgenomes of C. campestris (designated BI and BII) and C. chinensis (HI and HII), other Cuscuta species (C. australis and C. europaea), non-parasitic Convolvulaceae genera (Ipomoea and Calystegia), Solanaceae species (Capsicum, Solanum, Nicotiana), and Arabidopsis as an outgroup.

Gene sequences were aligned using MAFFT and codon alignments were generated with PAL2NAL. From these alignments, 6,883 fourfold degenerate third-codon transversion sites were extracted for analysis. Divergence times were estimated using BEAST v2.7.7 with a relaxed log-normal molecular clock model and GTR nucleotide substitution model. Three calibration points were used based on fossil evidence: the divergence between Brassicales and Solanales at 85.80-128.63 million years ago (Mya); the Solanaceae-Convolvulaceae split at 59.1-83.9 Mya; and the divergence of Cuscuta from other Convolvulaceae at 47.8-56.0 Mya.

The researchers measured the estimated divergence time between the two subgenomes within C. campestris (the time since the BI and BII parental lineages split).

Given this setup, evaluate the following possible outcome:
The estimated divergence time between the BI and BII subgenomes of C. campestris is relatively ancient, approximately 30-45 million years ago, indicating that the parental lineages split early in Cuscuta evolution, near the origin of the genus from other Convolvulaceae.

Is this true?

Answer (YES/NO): NO